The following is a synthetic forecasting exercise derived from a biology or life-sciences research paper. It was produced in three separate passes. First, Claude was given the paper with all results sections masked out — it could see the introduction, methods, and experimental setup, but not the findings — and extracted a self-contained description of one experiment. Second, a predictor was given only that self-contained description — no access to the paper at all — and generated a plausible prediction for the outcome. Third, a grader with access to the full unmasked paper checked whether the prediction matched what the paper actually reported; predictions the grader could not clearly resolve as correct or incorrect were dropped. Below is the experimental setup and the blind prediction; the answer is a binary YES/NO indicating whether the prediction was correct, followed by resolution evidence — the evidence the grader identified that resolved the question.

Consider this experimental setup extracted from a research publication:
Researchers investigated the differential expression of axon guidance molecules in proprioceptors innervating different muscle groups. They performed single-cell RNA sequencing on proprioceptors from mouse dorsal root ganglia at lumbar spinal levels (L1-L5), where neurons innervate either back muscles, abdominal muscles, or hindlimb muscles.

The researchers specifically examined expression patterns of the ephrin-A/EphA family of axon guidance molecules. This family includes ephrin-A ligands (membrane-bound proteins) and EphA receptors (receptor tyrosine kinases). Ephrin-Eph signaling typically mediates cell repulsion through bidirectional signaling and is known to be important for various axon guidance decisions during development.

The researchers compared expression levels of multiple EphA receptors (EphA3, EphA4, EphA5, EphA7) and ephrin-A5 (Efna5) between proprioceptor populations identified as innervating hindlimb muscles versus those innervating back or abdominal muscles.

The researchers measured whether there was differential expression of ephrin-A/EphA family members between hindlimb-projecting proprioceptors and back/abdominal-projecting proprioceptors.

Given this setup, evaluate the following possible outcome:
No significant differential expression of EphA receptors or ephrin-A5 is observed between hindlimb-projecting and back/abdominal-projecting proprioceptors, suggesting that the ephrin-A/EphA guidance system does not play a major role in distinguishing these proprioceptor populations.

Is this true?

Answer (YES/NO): NO